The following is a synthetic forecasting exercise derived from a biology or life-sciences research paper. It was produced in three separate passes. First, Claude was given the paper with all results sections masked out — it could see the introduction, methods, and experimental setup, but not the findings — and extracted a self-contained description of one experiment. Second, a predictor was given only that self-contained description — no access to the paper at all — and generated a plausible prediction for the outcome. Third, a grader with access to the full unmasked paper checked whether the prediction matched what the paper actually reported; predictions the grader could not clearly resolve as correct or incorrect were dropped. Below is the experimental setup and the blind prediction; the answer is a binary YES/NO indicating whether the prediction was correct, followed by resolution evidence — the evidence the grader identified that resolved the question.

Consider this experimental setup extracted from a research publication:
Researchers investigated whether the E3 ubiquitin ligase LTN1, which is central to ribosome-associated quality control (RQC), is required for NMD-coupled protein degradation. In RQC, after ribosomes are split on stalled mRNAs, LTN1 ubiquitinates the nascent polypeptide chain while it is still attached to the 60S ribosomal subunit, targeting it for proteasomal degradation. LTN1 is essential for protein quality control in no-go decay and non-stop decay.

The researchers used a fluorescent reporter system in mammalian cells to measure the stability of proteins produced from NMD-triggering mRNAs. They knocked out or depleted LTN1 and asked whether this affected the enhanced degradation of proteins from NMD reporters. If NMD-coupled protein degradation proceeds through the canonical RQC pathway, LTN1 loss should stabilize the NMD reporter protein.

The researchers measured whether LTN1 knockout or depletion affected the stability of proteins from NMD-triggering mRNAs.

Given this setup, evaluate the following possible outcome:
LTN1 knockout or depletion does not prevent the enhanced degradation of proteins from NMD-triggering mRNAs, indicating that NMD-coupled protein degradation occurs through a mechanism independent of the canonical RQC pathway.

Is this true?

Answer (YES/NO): YES